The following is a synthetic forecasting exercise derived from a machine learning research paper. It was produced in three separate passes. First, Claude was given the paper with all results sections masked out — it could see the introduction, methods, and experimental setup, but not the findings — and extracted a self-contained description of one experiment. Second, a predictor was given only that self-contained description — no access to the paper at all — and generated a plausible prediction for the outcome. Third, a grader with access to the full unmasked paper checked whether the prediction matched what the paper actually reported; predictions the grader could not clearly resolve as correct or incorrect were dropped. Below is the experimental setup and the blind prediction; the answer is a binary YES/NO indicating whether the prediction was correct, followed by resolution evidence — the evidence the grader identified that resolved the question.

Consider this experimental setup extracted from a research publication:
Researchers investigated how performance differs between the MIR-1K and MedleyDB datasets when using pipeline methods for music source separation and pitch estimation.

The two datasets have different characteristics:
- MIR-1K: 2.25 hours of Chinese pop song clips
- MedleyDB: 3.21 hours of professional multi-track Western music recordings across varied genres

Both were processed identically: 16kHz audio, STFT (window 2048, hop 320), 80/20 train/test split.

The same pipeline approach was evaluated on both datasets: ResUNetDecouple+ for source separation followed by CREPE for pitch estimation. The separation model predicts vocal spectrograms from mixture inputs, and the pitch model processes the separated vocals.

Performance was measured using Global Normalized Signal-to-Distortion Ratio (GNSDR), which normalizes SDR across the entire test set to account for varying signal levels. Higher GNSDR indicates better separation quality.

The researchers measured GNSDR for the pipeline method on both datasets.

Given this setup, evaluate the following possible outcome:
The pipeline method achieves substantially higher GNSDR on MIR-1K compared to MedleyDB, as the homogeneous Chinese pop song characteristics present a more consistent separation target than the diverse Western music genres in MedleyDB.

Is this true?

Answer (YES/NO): NO